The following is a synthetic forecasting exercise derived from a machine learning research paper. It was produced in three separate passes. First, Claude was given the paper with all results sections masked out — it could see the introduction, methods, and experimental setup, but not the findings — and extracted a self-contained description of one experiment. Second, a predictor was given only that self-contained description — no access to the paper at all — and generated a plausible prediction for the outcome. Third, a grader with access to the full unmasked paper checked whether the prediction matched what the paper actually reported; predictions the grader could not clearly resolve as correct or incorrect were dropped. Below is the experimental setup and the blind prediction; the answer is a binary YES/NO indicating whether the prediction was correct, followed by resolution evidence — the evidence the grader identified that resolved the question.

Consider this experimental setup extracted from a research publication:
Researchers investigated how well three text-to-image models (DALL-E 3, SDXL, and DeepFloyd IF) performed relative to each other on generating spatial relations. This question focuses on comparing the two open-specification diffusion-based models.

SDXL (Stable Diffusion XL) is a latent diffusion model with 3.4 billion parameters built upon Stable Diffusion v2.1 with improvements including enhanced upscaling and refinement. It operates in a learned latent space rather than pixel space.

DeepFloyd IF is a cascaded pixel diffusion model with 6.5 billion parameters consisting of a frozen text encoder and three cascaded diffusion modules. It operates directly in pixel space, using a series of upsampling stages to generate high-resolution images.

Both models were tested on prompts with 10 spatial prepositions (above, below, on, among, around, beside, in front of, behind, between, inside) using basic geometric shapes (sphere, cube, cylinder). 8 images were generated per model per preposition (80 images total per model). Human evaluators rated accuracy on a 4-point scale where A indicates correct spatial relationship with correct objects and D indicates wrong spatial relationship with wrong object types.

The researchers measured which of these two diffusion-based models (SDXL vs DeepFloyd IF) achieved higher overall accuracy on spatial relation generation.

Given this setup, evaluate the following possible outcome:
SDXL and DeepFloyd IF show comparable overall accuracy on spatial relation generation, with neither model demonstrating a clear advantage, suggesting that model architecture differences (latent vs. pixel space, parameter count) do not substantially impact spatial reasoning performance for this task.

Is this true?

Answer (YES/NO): NO